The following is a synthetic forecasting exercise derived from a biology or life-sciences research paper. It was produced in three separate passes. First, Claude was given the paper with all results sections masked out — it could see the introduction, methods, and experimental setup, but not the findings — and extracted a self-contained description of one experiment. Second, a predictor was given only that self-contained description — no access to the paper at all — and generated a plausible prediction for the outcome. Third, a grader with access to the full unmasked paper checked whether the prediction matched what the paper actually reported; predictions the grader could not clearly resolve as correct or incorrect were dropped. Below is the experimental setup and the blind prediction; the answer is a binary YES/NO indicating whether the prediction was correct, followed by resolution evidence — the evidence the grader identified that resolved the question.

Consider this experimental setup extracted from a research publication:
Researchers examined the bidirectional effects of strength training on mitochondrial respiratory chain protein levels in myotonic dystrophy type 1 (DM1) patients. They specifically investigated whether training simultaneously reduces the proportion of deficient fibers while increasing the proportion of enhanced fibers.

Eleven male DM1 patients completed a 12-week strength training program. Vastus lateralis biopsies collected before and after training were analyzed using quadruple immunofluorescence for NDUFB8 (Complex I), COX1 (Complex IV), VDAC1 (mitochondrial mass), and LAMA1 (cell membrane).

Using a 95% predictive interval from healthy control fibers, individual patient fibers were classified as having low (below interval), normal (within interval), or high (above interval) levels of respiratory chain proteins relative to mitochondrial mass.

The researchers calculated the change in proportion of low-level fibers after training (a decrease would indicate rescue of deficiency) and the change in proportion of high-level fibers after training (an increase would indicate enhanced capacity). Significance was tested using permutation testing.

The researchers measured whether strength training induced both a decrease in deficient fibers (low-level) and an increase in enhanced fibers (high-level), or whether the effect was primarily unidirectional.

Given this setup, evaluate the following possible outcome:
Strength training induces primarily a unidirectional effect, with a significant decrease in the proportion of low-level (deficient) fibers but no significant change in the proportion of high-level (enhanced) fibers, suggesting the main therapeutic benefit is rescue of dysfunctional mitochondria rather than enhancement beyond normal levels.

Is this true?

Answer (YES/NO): NO